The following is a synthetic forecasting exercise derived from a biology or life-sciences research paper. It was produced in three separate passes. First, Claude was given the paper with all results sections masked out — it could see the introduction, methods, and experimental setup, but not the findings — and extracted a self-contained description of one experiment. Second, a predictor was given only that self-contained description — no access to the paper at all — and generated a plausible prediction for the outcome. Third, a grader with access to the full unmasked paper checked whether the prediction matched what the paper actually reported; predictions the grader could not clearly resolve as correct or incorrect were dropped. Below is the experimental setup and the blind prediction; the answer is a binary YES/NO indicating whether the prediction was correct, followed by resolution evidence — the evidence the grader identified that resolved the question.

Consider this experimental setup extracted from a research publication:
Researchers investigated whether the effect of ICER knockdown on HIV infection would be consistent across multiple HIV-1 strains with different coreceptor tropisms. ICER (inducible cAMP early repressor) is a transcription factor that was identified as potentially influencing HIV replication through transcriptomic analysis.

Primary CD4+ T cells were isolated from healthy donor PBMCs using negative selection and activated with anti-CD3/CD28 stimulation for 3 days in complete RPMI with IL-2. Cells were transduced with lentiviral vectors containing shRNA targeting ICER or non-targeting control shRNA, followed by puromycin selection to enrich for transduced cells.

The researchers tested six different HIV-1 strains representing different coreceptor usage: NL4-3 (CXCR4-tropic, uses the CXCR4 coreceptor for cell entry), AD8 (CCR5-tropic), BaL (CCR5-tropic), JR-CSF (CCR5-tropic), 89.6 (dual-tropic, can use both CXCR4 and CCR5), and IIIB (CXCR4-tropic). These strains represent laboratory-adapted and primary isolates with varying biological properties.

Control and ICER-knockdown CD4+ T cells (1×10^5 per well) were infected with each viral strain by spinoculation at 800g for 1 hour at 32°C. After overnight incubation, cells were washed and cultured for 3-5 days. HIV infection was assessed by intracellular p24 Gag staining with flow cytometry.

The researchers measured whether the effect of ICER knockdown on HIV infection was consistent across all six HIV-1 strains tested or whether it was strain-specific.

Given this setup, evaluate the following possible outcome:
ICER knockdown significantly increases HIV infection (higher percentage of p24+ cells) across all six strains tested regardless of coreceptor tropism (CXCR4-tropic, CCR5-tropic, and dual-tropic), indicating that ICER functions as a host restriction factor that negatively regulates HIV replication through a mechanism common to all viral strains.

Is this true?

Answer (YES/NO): YES